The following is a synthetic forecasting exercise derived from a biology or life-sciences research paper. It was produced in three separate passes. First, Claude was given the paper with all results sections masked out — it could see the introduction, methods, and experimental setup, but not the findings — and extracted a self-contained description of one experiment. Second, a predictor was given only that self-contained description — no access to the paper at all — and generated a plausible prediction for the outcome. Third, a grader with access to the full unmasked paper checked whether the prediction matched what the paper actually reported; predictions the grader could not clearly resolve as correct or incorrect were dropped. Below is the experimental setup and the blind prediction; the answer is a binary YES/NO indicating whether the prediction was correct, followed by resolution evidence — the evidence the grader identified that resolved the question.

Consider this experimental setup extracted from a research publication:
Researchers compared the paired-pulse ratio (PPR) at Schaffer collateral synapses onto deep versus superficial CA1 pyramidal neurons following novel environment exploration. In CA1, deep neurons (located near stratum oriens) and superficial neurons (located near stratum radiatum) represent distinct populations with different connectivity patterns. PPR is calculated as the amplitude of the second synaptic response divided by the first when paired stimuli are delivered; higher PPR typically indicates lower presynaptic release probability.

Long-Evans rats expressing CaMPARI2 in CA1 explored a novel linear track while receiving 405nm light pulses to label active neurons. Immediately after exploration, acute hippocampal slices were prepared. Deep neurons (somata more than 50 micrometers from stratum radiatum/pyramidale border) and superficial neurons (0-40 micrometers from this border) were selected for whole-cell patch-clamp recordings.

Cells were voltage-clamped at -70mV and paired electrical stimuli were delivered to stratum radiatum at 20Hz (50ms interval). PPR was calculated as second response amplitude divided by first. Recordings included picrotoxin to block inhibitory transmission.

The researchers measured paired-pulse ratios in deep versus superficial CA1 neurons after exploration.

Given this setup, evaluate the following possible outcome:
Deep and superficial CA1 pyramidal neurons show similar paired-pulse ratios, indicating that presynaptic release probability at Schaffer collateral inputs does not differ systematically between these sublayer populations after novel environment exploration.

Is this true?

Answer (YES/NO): NO